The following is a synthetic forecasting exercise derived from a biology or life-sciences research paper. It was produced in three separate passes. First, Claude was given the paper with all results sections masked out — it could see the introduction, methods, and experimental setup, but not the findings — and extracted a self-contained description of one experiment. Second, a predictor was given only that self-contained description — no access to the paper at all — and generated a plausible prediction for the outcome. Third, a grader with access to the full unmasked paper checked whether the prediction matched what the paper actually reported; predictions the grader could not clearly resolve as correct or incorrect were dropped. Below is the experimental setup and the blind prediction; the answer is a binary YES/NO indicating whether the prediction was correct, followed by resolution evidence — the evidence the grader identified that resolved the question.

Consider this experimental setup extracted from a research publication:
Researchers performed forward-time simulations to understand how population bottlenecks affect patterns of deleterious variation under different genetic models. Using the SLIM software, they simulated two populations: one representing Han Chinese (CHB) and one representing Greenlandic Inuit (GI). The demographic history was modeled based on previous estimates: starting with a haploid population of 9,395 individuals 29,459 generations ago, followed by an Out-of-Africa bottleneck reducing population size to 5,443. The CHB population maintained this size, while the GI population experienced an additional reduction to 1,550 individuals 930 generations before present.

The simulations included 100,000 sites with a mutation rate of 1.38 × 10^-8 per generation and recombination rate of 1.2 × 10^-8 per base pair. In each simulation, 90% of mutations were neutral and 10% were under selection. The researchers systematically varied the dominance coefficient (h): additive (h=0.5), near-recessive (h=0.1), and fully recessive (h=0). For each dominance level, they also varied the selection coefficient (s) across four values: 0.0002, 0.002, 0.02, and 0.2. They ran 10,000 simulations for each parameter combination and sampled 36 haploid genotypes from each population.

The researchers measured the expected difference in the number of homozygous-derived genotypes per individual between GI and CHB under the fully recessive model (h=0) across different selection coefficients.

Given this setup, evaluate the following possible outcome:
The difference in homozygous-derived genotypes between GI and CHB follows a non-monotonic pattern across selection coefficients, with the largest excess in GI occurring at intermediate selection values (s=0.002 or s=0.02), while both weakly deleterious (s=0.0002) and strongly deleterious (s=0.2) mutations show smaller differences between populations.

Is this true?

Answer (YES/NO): YES